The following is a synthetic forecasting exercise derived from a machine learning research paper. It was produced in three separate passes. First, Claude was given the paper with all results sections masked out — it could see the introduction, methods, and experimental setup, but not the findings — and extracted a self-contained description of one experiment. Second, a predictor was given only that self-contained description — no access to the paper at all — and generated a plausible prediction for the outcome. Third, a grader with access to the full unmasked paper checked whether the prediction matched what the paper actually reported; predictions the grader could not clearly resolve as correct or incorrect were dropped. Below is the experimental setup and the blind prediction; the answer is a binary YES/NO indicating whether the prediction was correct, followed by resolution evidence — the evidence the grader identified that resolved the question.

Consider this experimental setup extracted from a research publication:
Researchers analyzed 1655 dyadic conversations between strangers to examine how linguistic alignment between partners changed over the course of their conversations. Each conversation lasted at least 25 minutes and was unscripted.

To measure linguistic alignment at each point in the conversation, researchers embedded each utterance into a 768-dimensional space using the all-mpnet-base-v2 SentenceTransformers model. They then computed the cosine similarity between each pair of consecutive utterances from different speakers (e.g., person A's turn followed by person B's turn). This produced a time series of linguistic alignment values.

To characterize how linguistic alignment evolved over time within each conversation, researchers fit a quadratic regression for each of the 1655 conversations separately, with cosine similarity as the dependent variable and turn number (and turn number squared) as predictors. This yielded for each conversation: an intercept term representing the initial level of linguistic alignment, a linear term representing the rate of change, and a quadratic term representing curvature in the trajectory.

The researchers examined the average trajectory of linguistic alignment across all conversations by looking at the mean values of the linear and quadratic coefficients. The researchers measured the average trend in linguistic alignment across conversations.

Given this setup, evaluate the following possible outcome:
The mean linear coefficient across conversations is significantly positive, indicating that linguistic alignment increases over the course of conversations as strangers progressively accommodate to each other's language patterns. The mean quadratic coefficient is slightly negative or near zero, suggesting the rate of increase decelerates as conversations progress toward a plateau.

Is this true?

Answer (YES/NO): NO